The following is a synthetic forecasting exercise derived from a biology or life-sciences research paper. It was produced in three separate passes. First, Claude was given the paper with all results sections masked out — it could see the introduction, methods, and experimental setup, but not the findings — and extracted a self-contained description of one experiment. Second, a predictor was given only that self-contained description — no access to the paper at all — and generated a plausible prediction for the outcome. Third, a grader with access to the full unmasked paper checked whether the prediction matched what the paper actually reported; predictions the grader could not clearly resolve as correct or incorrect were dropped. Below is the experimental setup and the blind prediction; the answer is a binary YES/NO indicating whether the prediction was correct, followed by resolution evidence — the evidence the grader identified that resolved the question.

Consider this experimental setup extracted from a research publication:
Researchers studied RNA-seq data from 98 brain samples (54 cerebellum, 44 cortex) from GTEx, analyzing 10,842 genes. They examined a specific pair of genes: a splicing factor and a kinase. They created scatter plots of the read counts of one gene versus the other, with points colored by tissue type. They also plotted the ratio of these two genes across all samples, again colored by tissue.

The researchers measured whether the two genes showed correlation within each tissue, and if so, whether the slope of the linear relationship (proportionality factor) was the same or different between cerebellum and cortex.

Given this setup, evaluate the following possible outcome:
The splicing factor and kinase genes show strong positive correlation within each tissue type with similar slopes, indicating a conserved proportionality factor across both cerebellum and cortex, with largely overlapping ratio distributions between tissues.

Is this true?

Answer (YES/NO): NO